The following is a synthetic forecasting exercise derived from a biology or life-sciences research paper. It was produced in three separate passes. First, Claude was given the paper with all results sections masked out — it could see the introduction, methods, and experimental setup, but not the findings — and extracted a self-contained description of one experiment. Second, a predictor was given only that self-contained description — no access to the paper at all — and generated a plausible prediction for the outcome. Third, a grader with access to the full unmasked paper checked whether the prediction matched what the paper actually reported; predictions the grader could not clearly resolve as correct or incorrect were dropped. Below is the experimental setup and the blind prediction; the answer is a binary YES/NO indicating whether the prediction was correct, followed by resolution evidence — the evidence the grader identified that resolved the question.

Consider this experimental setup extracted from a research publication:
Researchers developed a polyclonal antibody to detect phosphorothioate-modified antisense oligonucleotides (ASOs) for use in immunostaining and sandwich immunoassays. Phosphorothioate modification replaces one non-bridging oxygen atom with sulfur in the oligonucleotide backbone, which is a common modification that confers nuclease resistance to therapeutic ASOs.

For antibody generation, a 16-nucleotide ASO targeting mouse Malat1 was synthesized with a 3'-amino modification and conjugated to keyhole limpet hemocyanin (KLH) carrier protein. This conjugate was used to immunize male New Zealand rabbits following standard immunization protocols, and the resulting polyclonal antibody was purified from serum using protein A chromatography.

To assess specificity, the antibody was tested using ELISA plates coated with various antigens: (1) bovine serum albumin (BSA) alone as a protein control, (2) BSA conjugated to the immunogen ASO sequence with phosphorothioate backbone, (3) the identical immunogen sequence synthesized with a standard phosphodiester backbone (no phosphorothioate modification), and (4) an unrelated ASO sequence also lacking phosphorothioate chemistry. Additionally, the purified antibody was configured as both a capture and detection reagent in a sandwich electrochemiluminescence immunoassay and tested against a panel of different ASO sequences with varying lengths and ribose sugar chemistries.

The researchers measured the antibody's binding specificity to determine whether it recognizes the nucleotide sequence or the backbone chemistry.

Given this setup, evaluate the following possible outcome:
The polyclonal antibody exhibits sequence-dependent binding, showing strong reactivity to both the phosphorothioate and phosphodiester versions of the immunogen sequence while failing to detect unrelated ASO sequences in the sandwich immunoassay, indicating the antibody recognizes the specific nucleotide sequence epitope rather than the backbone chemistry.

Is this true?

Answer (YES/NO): NO